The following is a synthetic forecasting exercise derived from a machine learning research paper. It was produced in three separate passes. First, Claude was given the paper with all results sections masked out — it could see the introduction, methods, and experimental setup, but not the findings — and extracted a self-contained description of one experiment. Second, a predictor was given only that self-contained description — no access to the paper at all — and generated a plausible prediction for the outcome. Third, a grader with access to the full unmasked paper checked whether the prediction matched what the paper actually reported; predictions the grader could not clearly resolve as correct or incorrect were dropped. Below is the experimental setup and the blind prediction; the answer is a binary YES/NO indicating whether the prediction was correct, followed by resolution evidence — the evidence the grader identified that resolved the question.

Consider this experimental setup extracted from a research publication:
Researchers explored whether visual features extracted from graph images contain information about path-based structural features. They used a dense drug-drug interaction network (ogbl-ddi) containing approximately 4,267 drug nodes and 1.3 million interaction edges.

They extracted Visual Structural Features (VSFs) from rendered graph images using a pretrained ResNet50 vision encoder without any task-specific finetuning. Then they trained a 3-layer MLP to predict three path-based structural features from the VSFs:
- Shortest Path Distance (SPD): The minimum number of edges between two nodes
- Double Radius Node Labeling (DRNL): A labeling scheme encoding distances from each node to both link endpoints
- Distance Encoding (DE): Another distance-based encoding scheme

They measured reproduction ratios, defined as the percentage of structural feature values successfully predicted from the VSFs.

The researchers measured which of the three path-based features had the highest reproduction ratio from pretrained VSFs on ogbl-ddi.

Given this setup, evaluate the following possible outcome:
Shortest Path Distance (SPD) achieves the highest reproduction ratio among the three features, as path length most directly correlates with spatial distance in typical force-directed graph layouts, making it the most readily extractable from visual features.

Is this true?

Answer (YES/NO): YES